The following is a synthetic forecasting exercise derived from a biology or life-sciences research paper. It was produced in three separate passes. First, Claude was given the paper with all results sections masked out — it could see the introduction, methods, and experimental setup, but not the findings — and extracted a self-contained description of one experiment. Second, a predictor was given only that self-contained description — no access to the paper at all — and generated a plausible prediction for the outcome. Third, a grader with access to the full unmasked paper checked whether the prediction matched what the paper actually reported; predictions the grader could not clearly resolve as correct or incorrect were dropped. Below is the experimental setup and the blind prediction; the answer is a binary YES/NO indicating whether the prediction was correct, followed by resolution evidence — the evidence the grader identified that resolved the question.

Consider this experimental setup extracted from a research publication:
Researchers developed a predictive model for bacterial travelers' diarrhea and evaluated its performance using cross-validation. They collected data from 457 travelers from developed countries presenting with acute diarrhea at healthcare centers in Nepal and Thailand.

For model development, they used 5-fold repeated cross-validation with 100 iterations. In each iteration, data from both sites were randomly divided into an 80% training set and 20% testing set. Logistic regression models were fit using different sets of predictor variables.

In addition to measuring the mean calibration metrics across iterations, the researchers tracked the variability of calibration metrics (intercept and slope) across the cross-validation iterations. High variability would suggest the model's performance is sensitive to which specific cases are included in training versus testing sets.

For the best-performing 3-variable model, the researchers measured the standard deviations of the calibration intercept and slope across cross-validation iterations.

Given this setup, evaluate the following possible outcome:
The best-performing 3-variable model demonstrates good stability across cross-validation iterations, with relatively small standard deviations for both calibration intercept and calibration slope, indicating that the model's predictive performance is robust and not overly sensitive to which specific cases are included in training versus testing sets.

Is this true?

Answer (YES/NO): YES